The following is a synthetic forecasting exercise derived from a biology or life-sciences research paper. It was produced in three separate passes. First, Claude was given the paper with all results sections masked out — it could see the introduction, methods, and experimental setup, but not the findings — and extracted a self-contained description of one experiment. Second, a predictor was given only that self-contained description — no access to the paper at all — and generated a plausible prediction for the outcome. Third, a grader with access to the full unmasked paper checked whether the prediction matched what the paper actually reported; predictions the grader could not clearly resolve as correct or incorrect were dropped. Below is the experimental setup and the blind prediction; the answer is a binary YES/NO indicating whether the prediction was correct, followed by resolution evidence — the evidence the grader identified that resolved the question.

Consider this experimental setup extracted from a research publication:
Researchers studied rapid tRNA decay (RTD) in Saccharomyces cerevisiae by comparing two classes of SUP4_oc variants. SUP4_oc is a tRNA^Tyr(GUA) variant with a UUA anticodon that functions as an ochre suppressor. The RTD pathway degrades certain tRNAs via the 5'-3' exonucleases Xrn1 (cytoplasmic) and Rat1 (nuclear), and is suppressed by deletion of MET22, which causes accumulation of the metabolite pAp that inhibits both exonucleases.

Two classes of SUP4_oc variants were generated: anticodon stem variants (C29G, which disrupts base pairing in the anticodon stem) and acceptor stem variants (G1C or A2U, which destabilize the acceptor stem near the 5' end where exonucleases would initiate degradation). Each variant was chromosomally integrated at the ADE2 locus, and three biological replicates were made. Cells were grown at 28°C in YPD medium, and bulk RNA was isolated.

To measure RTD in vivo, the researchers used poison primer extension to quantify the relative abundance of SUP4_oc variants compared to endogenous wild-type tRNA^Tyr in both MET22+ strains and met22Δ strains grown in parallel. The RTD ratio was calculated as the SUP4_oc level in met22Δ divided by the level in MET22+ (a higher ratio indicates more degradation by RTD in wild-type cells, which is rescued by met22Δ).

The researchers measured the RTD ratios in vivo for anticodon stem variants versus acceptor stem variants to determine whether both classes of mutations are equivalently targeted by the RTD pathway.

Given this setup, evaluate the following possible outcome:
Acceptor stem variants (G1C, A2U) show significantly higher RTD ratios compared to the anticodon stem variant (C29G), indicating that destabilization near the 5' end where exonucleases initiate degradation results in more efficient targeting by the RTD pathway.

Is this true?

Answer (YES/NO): NO